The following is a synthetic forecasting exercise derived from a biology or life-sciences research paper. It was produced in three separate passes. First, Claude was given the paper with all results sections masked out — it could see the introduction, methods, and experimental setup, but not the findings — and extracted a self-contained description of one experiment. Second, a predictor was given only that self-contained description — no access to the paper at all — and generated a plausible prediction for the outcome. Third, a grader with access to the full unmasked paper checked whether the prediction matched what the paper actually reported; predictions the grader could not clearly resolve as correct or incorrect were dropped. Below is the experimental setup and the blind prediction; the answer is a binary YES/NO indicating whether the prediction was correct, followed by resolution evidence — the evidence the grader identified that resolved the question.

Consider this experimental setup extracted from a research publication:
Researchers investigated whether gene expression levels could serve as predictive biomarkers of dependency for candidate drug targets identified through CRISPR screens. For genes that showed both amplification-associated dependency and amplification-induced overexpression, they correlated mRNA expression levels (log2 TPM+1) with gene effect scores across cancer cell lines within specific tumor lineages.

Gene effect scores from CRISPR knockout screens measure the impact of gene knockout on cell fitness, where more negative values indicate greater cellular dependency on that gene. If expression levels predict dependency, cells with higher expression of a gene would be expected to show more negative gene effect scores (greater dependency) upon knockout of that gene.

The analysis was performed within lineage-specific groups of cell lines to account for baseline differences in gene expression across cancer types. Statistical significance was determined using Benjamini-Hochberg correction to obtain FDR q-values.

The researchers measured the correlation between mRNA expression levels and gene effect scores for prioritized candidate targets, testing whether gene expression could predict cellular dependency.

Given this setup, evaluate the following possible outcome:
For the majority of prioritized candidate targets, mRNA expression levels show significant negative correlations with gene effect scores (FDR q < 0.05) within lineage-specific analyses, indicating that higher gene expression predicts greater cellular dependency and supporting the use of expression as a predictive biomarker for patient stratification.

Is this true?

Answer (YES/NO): NO